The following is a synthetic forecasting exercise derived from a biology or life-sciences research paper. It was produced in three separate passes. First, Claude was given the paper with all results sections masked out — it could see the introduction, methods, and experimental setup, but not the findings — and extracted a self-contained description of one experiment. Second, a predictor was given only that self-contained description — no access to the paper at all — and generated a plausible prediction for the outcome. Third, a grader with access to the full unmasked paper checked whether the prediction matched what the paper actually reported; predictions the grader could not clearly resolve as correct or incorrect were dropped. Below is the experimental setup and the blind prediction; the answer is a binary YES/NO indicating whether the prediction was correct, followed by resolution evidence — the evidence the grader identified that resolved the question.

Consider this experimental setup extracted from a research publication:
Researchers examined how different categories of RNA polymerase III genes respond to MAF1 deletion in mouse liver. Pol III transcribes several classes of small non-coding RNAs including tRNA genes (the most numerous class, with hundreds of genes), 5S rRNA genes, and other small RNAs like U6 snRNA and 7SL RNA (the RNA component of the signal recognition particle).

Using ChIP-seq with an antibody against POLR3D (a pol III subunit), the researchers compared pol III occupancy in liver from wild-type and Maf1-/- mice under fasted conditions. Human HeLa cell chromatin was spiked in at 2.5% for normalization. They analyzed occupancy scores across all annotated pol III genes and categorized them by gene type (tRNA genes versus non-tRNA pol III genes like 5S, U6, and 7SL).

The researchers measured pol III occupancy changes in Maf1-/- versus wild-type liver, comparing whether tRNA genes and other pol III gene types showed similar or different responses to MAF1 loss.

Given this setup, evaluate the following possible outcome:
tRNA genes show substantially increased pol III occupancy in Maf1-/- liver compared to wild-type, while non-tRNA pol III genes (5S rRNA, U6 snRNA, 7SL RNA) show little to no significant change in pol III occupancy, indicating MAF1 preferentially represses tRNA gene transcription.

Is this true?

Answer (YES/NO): NO